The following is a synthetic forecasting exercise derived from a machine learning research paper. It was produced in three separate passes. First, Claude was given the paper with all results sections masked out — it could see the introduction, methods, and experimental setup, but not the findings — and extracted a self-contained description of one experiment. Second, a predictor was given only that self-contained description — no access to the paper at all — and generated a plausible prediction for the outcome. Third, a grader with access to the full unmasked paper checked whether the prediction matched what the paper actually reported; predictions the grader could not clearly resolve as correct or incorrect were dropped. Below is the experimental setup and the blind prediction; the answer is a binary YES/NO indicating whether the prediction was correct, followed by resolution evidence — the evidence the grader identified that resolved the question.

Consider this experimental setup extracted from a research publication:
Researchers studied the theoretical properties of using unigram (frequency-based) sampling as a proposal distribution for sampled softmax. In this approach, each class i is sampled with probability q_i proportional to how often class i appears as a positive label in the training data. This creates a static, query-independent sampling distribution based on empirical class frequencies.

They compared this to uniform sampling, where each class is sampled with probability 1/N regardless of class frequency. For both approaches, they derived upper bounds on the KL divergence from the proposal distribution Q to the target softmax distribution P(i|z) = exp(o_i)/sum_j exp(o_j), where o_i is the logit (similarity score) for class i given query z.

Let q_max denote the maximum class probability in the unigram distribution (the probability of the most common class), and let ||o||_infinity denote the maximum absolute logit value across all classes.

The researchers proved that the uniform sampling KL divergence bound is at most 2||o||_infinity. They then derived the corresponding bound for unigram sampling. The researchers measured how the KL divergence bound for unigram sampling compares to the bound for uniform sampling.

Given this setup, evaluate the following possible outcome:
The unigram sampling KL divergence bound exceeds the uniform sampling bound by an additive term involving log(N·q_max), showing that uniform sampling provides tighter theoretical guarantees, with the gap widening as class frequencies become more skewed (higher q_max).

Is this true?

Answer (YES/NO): YES